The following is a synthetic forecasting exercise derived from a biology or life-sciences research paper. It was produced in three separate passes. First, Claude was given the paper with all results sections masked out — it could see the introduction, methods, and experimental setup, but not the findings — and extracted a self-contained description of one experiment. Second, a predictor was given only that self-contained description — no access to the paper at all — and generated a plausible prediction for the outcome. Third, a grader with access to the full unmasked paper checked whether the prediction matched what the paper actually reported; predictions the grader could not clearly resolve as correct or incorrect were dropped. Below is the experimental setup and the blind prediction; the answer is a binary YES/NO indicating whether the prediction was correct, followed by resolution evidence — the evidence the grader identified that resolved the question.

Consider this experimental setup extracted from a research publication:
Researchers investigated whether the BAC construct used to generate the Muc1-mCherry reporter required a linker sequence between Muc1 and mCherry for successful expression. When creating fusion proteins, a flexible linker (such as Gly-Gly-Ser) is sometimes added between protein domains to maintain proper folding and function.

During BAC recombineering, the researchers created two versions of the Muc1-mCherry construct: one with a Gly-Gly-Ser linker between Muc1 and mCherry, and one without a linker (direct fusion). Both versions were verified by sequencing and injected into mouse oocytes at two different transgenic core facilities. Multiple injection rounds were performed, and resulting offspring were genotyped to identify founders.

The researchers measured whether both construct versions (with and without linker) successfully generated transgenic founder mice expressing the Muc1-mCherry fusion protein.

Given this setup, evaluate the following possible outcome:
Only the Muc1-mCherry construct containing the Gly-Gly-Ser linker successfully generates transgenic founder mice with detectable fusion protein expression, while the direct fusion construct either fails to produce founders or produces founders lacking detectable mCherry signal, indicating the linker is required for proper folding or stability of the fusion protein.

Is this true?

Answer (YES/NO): NO